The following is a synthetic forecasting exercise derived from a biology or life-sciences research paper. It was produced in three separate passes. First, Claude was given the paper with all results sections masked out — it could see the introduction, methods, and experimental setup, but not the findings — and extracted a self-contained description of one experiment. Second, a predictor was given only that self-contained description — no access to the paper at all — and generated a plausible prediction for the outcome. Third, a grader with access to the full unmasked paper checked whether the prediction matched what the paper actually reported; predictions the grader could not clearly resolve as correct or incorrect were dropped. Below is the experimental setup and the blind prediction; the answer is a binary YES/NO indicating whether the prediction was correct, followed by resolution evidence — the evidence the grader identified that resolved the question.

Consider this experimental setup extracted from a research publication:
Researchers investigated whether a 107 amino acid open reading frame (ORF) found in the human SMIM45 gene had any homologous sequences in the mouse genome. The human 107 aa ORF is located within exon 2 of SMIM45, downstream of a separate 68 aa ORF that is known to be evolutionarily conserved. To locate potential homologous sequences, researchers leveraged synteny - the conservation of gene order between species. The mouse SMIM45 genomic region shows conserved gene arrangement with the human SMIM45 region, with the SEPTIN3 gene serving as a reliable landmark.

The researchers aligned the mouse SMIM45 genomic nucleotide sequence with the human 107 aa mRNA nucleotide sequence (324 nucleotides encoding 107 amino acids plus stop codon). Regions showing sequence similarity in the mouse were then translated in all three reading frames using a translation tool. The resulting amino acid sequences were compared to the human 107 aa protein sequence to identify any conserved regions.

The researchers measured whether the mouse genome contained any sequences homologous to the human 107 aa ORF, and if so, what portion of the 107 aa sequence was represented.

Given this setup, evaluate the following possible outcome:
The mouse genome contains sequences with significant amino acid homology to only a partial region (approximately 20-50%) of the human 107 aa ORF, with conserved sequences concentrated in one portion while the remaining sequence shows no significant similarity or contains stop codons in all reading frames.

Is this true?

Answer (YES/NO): NO